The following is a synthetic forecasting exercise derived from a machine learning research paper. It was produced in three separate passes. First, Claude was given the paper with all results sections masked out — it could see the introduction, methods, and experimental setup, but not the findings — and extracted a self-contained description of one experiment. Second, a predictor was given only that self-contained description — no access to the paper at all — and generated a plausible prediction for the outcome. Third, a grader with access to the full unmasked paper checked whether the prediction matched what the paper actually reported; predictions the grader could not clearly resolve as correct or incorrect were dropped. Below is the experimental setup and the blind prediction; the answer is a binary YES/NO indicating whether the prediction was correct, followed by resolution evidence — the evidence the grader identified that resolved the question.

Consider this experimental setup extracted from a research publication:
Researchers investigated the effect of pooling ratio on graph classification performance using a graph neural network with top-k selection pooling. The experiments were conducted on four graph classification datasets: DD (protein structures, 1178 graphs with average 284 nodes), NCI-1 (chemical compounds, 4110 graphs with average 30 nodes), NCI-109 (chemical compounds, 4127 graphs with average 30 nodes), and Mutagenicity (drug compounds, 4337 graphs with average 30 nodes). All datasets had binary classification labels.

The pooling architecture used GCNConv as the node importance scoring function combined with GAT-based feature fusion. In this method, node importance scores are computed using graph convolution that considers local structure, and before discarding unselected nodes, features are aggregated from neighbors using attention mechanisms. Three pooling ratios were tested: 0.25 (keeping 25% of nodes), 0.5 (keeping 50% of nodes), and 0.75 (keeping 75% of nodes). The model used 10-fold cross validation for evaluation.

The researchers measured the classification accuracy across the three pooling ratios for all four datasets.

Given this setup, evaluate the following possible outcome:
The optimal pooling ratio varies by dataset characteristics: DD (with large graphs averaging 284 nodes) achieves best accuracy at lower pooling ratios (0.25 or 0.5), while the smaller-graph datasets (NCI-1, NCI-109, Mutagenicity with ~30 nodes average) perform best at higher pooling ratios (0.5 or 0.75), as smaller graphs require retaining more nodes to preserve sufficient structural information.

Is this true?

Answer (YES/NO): NO